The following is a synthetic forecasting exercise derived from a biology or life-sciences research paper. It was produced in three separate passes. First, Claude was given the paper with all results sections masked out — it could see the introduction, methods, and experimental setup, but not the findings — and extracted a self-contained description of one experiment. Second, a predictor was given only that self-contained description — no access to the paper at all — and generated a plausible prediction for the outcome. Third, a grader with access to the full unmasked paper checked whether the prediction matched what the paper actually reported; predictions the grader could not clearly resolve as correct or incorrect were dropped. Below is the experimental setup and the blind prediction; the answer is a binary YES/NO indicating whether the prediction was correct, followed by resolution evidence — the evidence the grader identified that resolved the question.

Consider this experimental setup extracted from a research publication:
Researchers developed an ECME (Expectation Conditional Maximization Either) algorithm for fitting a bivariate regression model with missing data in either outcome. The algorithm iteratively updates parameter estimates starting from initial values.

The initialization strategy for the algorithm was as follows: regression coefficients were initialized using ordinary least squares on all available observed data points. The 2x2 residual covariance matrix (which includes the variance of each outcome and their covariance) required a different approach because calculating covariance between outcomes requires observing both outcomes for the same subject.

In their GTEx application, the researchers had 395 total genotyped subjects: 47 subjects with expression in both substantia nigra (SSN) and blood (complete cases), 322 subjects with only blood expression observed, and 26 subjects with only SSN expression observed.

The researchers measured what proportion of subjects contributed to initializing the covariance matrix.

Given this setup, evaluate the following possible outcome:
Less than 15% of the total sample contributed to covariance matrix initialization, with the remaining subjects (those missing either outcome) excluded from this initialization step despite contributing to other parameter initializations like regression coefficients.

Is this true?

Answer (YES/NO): YES